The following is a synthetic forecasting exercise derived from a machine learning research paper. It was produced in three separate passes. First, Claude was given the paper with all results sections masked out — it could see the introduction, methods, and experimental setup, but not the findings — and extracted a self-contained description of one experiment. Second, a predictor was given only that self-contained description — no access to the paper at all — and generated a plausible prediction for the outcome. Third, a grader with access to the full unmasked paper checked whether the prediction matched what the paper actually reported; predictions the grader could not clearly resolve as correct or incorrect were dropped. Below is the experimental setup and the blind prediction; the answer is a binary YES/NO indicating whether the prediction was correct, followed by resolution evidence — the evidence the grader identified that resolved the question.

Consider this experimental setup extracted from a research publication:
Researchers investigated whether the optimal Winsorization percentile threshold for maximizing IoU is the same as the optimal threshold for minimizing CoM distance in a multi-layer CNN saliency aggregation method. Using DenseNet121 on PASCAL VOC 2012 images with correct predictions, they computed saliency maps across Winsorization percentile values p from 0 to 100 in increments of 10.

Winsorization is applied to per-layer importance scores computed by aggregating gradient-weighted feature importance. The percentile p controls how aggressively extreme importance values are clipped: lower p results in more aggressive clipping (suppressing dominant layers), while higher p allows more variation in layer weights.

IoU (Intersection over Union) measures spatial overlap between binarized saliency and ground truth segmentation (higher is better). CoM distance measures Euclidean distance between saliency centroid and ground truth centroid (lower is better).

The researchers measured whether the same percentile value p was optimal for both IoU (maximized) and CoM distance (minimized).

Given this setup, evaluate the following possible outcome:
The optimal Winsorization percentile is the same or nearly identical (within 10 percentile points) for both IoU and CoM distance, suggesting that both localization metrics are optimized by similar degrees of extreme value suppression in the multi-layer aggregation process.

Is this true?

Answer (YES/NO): YES